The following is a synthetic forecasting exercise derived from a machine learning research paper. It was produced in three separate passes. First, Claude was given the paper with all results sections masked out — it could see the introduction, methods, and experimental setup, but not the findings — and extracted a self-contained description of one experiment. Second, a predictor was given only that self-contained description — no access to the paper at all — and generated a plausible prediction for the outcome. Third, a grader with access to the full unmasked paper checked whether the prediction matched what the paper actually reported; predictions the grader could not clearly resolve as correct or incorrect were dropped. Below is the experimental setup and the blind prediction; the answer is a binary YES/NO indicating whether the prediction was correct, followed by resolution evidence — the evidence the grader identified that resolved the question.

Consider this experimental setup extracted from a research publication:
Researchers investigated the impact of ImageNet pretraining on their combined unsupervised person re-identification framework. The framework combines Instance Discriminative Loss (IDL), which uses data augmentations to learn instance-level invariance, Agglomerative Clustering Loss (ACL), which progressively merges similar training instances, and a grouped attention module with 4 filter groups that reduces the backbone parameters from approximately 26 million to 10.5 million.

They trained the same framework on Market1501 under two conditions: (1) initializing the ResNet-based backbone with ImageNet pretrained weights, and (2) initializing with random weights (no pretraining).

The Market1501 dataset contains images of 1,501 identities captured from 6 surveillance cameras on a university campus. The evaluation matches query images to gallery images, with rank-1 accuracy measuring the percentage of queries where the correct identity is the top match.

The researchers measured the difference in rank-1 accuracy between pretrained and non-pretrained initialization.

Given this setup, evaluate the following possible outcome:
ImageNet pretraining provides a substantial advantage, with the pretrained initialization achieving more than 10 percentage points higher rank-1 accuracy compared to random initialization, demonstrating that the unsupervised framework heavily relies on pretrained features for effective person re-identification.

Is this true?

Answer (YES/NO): NO